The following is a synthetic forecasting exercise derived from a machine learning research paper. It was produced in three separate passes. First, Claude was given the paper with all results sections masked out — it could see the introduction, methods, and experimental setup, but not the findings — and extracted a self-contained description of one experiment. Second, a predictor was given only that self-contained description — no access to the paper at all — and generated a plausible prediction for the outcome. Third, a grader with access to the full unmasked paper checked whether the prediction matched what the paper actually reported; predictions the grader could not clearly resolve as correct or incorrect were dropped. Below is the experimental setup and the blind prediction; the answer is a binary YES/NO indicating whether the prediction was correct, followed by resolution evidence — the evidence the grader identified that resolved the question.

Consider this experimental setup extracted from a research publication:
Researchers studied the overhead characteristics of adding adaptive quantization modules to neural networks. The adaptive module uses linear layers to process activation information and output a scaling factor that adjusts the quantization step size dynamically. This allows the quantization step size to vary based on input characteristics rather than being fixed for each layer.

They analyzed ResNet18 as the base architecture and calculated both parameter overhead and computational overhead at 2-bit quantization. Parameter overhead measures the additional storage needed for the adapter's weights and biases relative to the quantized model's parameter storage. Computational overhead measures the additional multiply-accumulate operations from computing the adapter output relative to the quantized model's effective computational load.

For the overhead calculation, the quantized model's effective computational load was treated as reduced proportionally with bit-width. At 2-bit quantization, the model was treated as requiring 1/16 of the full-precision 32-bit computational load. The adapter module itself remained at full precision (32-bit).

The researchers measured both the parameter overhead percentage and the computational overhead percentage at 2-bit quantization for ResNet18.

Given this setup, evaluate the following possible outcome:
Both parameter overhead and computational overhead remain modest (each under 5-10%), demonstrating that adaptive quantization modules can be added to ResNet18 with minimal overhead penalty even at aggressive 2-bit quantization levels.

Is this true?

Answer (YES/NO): NO